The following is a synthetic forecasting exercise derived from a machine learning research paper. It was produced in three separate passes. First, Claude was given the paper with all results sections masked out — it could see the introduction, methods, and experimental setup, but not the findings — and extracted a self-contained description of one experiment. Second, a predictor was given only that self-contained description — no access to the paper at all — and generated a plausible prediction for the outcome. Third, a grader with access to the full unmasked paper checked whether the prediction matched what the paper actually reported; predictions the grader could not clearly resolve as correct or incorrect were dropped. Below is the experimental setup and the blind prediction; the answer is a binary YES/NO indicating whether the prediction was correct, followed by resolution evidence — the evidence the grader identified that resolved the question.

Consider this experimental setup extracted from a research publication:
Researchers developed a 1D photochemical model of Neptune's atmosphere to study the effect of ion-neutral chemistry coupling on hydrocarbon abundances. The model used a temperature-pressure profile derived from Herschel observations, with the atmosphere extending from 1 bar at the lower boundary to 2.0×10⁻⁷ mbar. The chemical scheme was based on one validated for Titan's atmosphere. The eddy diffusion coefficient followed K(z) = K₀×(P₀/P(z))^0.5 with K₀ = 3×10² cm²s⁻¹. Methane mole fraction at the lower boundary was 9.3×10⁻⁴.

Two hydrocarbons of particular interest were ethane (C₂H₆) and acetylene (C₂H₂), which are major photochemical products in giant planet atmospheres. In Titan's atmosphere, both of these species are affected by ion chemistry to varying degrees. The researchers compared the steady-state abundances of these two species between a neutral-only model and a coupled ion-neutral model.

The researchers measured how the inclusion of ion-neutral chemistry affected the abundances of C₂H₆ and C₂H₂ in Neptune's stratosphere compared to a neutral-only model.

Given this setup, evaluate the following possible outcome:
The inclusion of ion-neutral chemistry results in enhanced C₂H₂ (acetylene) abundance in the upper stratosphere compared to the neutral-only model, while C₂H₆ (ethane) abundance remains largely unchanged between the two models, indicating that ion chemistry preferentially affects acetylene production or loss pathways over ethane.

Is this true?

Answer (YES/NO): NO